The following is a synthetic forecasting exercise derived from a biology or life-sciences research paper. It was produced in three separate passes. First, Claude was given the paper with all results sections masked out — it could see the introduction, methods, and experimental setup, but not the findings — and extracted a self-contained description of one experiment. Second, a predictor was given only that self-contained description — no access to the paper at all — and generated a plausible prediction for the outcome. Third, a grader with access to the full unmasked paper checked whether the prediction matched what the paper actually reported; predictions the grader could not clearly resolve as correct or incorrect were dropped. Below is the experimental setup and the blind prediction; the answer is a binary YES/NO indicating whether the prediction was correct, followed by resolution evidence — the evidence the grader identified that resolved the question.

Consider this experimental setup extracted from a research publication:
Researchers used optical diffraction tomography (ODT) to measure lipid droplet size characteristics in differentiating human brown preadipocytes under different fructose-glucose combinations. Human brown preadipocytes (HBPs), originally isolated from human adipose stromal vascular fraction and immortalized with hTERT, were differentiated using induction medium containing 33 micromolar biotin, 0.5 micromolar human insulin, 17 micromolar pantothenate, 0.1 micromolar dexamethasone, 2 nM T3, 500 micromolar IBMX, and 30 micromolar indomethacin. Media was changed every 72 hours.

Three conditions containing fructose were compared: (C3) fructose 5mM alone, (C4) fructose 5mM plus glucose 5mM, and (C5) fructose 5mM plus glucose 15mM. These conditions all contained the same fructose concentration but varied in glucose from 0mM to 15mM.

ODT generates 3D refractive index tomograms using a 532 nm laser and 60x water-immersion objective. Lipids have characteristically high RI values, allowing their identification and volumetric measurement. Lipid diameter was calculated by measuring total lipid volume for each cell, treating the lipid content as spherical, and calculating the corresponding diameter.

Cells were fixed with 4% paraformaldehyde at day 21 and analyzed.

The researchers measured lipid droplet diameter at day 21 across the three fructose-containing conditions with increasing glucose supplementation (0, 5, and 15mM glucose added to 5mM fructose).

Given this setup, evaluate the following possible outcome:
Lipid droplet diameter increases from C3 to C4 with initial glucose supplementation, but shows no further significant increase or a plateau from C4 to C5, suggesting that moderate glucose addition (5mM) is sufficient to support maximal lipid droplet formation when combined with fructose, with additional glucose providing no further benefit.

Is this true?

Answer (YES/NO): NO